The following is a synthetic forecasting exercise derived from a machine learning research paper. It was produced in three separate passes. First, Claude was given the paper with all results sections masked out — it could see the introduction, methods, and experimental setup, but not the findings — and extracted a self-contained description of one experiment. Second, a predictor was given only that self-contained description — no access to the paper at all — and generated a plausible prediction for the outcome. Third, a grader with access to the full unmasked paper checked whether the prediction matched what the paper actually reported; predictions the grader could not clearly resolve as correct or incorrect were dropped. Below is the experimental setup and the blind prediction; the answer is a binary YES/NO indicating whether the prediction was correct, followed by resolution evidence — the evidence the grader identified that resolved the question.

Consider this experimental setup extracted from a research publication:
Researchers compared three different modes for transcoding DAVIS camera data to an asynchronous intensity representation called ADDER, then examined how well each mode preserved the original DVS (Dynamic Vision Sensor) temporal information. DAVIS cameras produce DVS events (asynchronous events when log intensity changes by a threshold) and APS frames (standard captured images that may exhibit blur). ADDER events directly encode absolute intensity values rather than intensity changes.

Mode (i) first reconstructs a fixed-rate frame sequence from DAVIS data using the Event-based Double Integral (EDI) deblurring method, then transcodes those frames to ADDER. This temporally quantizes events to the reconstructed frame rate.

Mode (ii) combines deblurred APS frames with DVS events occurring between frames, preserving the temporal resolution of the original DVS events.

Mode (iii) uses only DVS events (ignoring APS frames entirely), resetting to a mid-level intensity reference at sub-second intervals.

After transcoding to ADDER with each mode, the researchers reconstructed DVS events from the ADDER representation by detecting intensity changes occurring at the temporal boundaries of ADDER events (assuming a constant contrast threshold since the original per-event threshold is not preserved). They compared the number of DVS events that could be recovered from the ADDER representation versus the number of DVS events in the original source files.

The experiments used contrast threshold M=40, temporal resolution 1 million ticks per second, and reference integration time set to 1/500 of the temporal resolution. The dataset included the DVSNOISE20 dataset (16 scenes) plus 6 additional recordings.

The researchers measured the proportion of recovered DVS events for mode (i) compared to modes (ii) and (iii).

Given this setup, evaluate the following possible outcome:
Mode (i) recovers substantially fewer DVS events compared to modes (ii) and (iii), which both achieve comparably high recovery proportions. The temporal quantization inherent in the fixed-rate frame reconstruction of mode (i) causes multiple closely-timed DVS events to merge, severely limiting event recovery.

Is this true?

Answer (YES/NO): YES